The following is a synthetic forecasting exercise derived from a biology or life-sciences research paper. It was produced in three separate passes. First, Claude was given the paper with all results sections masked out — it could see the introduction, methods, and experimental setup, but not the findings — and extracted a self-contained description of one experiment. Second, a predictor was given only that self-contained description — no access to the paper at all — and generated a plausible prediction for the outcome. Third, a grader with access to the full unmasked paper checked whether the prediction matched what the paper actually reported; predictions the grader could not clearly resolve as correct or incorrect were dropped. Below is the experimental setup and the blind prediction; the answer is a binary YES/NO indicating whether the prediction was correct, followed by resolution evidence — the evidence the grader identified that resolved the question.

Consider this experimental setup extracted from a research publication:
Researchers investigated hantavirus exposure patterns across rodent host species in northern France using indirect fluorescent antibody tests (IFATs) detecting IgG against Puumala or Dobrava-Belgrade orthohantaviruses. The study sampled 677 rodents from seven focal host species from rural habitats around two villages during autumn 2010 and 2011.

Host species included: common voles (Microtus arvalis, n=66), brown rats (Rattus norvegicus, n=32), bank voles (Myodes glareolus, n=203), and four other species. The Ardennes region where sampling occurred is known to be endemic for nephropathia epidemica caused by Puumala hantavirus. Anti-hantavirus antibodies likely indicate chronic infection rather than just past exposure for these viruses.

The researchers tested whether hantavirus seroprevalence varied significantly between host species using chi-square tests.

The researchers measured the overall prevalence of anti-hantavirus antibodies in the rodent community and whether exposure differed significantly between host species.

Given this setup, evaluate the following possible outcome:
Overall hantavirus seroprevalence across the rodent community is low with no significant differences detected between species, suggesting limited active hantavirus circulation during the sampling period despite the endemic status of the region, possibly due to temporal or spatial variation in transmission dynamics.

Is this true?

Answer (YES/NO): NO